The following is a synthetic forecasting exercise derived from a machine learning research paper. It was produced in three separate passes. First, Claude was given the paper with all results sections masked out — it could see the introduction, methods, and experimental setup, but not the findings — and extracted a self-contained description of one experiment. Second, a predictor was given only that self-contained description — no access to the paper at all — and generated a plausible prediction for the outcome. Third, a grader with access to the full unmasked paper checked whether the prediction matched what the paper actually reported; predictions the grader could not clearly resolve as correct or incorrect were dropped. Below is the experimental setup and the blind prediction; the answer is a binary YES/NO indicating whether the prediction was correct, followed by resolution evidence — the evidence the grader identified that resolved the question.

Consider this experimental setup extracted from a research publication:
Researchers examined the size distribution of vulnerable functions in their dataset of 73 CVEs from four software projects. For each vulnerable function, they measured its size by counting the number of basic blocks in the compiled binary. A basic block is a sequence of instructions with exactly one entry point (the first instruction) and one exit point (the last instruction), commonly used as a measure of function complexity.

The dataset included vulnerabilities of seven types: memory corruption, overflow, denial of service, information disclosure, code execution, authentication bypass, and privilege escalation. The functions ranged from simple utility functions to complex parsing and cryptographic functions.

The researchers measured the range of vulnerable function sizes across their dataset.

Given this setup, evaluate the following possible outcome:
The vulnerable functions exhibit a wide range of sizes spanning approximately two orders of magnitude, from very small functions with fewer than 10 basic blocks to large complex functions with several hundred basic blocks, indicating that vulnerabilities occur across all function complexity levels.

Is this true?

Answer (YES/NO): YES